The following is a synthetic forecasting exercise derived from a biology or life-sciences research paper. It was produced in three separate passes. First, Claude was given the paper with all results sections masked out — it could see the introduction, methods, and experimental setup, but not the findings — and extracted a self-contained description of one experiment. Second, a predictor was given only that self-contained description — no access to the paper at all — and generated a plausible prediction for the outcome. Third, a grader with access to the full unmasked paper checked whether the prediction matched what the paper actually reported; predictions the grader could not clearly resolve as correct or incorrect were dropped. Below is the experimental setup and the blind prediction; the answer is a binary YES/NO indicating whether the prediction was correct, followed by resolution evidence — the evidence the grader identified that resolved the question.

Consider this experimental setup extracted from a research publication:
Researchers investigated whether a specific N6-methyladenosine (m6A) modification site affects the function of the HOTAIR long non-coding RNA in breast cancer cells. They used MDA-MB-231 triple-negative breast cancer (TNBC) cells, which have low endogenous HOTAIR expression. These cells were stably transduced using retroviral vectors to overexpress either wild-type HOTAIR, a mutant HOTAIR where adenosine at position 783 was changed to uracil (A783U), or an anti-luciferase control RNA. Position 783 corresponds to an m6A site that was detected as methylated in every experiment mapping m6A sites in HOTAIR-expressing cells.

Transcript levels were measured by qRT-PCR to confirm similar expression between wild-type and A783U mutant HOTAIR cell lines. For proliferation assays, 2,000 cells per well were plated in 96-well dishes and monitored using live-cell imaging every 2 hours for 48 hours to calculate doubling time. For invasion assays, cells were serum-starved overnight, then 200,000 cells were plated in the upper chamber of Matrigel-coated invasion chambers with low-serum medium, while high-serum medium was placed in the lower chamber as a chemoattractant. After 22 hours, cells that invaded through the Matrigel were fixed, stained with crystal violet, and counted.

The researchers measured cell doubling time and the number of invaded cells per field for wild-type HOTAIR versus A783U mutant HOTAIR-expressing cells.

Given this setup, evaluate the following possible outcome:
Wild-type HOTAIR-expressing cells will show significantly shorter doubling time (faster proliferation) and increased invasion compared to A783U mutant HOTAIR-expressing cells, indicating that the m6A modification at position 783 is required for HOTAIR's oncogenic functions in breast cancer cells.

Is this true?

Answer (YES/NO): YES